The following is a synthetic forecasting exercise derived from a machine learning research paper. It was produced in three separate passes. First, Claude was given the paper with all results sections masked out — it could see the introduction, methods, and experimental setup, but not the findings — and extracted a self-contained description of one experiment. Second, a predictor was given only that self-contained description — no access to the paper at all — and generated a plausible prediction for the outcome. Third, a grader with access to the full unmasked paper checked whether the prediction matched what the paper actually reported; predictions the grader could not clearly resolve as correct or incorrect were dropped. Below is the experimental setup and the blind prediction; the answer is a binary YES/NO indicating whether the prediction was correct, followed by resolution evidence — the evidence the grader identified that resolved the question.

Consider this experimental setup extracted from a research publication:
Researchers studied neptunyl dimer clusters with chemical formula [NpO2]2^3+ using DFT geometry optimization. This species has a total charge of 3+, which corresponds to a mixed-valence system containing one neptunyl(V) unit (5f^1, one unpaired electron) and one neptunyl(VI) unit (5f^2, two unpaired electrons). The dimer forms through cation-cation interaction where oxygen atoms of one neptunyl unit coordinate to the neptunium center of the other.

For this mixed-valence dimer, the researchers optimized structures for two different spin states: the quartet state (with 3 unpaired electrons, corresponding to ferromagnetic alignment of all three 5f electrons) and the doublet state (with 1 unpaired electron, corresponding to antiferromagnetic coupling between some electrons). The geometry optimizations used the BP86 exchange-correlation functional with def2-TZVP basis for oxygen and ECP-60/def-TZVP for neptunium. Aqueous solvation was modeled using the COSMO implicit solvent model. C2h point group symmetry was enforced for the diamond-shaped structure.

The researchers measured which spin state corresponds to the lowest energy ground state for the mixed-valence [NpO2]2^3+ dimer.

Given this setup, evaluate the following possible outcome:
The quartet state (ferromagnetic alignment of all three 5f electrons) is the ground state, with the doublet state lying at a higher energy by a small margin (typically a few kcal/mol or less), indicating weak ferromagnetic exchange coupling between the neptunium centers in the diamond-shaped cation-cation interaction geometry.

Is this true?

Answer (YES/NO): NO